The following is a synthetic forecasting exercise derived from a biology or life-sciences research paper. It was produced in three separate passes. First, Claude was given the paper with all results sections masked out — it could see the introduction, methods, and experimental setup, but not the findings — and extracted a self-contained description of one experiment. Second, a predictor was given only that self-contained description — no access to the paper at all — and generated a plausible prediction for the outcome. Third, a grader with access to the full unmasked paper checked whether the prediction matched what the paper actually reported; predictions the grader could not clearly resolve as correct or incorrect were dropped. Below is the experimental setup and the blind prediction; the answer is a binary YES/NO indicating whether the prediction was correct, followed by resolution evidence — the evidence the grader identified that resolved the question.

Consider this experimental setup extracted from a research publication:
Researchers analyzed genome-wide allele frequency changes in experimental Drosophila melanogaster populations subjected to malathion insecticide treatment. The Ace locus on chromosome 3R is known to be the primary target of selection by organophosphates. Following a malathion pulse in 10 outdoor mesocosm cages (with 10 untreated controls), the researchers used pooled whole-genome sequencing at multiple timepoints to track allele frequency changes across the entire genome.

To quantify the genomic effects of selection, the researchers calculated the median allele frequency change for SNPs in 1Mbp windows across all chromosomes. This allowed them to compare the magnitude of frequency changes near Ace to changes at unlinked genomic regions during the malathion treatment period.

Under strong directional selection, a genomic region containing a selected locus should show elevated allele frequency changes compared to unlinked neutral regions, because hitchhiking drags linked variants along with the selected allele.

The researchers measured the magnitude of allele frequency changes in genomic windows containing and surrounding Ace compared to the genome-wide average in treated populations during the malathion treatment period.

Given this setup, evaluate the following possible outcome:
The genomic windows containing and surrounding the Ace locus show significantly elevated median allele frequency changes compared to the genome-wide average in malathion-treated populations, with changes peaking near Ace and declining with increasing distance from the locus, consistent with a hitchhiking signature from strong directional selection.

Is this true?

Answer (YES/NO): YES